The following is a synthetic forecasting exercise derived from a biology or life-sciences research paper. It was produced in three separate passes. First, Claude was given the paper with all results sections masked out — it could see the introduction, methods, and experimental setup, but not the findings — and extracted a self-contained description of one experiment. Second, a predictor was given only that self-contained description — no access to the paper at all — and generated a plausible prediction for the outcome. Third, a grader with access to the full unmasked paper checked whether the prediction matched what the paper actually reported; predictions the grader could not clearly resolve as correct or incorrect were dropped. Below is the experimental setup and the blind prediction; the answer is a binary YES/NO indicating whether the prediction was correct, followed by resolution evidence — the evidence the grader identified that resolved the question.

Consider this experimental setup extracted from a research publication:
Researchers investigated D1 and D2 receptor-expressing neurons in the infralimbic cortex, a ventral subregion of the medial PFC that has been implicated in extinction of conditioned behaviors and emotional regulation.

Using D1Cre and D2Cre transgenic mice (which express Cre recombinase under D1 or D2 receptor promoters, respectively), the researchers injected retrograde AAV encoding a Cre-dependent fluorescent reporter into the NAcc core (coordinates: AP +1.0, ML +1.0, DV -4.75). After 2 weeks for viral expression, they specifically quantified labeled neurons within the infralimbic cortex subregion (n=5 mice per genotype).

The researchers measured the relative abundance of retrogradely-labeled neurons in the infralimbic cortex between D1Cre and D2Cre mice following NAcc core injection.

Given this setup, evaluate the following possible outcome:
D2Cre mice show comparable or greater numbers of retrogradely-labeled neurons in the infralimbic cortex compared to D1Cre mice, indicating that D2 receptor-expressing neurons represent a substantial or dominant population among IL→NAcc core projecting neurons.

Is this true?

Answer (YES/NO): YES